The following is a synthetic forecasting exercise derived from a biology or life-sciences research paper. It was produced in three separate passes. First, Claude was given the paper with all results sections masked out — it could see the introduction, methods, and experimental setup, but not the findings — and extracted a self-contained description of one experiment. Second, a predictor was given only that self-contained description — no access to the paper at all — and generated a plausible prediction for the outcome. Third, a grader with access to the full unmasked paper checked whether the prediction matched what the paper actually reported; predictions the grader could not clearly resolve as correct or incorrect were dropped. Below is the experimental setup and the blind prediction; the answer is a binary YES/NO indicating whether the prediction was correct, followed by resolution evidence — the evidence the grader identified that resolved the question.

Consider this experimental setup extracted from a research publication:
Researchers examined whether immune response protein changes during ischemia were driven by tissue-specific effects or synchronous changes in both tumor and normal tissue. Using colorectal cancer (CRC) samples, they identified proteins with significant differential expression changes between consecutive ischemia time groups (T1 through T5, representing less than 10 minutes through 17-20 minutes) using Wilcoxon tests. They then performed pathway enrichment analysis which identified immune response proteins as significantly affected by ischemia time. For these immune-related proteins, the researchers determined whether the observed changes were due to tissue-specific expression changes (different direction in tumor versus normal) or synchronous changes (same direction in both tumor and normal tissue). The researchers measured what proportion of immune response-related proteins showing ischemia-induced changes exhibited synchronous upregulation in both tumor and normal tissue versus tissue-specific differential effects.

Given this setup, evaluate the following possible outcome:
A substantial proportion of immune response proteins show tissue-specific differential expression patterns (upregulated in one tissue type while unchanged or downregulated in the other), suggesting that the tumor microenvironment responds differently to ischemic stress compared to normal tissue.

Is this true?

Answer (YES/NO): NO